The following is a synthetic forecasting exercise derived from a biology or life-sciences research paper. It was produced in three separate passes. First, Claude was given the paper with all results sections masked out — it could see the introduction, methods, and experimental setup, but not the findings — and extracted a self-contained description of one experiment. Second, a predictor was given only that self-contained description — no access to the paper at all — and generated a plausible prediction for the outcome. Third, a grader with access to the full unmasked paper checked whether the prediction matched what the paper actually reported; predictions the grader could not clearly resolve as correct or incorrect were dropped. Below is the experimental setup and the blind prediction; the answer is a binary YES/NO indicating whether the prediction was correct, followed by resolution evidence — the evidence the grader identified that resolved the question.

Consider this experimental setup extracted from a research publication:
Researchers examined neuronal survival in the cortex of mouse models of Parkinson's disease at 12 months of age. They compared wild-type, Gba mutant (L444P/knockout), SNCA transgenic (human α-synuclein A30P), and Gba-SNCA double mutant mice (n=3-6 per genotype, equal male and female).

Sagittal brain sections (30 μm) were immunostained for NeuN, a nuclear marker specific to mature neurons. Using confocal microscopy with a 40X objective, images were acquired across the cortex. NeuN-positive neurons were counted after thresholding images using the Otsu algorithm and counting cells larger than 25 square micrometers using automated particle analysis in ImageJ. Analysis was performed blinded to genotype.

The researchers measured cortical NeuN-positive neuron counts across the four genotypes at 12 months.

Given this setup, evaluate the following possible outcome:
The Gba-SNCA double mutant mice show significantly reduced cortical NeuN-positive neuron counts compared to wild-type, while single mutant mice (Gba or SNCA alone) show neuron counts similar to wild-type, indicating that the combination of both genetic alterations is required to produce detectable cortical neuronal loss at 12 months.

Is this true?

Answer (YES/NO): NO